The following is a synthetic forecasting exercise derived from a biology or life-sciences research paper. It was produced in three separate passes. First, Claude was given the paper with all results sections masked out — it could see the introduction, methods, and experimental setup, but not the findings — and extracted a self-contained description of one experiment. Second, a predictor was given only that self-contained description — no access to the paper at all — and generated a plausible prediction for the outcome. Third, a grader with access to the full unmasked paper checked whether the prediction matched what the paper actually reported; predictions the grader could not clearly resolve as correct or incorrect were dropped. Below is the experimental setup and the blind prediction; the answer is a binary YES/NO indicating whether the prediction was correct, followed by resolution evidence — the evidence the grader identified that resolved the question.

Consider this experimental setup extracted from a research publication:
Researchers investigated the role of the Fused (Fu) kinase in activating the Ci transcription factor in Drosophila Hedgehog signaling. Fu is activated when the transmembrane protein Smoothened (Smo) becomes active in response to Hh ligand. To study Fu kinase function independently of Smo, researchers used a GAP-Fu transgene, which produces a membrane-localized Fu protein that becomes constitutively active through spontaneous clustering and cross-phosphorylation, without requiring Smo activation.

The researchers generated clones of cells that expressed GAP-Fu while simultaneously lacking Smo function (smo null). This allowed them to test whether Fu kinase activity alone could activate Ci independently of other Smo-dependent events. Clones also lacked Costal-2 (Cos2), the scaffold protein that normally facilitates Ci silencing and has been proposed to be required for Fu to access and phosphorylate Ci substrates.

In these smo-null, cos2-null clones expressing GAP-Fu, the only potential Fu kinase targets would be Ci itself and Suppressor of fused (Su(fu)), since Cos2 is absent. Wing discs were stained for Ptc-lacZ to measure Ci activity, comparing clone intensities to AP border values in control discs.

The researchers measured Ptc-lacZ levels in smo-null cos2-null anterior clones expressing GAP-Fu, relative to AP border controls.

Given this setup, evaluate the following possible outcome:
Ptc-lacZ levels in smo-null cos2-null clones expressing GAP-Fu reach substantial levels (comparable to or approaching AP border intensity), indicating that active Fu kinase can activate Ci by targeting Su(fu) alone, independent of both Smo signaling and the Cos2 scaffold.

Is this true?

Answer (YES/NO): NO